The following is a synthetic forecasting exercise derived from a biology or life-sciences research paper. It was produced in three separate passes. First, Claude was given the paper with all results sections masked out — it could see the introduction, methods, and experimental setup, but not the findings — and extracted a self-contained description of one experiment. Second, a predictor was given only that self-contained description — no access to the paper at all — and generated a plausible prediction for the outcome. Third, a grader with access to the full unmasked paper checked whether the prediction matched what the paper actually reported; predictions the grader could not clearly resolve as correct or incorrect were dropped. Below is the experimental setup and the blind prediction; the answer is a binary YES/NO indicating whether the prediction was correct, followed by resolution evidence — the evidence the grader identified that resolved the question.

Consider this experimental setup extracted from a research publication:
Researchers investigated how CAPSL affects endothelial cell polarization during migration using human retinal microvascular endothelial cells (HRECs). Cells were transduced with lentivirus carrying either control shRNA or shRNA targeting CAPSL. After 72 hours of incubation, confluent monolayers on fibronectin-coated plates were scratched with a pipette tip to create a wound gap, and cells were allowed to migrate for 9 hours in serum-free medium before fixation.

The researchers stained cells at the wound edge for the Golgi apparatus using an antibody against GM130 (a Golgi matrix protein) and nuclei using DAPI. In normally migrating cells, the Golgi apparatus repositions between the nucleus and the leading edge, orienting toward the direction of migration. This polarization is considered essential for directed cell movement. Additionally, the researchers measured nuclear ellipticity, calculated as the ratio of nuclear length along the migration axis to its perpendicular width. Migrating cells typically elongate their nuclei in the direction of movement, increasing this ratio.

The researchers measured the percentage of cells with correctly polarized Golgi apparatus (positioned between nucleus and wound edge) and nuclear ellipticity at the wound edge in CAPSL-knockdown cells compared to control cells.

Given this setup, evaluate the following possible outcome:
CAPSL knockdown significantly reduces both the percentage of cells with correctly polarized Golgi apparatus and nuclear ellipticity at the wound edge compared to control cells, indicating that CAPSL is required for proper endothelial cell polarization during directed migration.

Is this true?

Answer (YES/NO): YES